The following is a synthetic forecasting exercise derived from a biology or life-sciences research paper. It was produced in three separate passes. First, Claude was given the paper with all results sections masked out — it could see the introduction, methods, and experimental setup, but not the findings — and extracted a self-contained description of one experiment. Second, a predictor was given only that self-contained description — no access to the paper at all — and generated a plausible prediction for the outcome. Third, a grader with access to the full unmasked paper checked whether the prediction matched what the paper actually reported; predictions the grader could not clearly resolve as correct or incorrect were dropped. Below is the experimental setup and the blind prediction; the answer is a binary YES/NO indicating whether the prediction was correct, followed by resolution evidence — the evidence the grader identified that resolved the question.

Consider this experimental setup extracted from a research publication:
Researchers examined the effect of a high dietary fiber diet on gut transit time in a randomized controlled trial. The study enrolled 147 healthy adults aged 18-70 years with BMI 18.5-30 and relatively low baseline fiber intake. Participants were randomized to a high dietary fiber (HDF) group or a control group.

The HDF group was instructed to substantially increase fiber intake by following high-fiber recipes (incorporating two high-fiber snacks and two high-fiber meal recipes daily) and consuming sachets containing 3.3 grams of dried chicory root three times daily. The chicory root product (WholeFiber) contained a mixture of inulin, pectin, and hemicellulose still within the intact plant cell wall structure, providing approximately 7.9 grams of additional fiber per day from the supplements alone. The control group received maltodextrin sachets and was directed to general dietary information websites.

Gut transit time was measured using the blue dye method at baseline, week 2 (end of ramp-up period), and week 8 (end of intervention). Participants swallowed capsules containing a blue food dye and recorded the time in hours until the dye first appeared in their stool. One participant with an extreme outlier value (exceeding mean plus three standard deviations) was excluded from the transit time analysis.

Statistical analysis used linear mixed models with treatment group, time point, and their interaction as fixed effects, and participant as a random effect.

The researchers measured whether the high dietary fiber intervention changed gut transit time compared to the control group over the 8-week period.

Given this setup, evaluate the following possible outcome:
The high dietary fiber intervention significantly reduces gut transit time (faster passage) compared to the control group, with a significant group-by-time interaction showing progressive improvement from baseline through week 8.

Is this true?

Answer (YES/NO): YES